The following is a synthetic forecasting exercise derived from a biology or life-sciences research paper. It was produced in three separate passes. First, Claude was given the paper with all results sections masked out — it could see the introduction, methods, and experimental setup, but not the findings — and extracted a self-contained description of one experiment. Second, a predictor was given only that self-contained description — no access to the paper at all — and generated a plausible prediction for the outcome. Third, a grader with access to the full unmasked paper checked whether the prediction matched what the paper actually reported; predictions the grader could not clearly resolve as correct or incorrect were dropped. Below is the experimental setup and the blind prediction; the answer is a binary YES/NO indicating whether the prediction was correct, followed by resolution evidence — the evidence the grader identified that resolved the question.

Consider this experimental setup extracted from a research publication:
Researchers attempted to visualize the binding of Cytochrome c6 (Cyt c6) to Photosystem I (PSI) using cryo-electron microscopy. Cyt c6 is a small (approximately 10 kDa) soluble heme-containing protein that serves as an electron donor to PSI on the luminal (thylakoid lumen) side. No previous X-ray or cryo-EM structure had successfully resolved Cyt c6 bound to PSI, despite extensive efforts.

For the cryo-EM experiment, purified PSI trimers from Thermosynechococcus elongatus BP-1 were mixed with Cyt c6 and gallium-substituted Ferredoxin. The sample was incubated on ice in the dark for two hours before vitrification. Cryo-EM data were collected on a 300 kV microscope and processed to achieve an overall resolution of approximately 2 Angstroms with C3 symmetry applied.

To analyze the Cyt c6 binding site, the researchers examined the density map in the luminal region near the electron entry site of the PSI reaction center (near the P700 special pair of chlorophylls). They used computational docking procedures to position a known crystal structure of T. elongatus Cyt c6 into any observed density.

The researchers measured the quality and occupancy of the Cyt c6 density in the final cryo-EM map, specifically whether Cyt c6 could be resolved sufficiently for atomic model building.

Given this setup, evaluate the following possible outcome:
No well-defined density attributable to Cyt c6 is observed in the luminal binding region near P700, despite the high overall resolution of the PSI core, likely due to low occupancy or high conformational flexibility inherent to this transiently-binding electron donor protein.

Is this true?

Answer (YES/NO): YES